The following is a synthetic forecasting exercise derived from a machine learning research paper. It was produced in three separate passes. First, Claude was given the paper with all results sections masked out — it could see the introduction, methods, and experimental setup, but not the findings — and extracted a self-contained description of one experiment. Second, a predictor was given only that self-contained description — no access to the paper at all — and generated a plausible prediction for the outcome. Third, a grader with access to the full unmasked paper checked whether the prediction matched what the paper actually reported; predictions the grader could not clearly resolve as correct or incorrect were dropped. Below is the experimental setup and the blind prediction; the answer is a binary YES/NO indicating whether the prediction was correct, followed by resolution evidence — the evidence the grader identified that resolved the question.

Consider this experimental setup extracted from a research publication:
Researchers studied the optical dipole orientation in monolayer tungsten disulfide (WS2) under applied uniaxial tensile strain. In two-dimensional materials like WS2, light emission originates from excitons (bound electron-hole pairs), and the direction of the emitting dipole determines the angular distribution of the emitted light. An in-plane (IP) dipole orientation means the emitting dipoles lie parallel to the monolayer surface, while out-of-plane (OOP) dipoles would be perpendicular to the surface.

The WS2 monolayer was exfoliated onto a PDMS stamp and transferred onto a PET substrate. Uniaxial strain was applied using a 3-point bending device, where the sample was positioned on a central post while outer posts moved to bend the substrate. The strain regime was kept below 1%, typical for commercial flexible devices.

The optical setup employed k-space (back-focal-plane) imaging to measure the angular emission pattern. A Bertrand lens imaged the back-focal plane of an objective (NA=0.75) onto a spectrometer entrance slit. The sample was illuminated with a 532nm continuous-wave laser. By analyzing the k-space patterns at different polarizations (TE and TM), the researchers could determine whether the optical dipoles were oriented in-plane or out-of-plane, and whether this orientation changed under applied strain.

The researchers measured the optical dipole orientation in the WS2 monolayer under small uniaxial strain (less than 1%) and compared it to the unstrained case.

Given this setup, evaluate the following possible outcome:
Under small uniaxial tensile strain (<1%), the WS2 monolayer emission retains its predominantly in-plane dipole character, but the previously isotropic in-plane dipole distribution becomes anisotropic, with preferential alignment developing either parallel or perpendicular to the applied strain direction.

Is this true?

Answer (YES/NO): NO